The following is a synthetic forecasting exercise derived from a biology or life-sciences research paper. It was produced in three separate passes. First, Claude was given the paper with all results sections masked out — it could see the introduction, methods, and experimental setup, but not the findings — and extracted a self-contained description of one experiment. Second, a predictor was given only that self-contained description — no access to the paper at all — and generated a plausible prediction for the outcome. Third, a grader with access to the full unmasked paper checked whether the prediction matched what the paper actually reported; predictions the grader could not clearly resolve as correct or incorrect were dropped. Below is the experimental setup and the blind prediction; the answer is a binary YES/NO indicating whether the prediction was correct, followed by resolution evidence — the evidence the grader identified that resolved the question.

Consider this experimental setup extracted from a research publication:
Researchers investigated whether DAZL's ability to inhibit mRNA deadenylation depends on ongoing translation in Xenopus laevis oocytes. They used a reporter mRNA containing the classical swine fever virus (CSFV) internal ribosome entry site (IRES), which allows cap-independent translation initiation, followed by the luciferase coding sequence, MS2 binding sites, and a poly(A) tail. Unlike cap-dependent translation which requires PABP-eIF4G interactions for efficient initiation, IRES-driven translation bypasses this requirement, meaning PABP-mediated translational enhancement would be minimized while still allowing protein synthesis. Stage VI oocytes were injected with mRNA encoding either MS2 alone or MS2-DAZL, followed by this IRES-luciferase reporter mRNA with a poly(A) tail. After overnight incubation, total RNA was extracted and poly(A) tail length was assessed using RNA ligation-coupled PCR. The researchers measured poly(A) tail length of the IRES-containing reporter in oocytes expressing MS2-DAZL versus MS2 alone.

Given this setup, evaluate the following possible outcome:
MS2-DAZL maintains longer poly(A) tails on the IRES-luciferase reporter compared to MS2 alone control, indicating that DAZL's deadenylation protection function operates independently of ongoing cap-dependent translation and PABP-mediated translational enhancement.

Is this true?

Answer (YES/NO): YES